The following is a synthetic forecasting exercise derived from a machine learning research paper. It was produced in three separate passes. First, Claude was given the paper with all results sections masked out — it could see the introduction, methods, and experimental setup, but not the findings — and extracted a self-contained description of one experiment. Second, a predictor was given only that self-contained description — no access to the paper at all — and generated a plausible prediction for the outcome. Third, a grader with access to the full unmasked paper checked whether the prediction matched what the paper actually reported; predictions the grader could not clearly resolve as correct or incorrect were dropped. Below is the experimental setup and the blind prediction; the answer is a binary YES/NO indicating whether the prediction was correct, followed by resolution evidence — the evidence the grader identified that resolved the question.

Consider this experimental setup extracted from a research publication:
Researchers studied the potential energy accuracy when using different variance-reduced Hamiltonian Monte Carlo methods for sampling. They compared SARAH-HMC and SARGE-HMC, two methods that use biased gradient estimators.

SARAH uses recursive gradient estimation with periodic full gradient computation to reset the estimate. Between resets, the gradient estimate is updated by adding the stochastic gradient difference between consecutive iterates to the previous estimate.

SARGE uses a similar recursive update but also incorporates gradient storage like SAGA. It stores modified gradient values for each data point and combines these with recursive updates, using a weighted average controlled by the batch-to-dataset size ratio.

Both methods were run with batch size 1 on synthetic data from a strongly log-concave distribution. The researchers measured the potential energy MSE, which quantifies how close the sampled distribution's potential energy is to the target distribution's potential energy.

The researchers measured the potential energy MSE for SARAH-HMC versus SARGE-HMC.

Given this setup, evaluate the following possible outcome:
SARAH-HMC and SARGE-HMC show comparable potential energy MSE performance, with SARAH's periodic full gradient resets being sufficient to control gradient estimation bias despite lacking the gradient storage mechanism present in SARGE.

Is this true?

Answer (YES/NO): NO